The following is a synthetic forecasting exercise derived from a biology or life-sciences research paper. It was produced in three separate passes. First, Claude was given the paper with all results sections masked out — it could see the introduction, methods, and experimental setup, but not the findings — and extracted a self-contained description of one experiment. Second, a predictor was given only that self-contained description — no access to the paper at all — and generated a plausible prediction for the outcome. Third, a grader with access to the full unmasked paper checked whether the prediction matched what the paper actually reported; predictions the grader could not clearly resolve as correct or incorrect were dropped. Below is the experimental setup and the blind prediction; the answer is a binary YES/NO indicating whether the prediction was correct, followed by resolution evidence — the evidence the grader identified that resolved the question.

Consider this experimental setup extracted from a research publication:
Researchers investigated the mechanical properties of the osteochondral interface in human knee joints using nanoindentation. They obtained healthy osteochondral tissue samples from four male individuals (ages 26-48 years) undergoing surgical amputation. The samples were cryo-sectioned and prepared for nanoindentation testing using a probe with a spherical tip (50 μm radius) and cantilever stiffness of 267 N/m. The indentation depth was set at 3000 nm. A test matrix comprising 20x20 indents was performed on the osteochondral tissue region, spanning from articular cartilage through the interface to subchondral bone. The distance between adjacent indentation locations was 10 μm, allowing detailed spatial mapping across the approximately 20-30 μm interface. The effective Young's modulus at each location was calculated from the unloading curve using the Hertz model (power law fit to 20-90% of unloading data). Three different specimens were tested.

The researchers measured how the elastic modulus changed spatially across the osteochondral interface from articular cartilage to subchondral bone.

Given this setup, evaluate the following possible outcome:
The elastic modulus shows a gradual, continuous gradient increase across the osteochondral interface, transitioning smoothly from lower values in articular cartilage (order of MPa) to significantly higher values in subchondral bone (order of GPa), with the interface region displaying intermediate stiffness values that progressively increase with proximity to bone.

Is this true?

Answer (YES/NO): NO